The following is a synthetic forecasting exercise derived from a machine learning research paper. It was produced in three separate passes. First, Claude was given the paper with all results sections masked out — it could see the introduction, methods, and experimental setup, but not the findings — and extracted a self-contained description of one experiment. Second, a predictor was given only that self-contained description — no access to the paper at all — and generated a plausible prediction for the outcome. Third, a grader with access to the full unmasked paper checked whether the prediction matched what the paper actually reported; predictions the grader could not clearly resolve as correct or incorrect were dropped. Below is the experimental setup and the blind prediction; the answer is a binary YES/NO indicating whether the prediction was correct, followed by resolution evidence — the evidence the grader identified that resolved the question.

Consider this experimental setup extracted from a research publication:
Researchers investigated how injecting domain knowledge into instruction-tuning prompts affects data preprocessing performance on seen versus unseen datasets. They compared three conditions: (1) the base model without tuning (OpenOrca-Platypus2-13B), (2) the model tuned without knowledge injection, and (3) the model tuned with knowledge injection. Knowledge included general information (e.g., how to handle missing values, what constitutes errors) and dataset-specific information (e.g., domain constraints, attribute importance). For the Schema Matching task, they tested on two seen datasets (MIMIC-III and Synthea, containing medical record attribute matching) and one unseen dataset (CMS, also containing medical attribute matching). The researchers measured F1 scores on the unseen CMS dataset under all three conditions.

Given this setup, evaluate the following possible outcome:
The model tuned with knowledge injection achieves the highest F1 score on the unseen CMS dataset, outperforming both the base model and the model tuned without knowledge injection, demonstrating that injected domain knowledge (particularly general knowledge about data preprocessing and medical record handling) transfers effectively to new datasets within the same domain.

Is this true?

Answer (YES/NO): YES